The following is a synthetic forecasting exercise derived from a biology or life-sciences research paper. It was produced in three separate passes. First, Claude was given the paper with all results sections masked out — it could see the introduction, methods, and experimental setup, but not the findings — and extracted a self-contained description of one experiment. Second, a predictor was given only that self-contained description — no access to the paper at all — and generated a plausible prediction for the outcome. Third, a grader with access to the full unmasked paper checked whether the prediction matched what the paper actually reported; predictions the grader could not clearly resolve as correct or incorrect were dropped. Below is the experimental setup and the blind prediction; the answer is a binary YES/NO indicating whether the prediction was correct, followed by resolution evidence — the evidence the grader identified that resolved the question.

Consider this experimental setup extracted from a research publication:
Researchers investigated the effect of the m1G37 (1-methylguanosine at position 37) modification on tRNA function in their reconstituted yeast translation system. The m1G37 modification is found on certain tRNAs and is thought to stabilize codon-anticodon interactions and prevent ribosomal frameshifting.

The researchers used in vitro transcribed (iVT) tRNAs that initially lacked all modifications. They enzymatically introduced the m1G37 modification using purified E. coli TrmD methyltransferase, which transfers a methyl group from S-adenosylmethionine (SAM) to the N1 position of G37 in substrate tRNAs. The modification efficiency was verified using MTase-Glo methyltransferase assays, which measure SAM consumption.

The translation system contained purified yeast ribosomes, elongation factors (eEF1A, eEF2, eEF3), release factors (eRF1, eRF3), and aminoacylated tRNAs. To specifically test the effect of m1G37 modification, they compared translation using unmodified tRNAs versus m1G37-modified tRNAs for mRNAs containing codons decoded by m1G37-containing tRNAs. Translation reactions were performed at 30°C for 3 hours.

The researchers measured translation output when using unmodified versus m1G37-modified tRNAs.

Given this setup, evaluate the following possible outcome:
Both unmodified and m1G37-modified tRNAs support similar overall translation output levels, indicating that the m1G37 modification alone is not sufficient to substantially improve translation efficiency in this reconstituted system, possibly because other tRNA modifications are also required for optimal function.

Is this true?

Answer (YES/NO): NO